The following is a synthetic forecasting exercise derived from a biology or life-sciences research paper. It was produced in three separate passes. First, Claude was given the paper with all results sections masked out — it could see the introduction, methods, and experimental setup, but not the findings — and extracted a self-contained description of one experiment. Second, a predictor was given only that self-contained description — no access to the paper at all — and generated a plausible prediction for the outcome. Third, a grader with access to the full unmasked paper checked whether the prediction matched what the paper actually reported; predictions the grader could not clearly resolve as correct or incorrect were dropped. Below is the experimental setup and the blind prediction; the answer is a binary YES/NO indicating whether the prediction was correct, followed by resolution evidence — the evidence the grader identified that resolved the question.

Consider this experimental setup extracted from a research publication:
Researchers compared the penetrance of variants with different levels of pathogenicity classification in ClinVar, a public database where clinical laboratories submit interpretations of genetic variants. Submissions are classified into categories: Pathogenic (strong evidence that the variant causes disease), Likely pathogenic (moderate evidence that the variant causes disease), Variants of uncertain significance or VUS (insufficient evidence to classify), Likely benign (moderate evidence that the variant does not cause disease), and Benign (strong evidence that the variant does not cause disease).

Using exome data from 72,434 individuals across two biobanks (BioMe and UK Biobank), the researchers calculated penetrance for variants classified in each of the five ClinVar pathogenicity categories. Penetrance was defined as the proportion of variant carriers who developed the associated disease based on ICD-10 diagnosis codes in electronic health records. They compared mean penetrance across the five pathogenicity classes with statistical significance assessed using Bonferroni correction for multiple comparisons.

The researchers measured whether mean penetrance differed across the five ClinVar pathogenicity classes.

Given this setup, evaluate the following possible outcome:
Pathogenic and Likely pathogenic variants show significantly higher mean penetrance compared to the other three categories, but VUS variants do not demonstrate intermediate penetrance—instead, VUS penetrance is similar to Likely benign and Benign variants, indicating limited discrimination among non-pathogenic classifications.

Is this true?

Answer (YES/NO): YES